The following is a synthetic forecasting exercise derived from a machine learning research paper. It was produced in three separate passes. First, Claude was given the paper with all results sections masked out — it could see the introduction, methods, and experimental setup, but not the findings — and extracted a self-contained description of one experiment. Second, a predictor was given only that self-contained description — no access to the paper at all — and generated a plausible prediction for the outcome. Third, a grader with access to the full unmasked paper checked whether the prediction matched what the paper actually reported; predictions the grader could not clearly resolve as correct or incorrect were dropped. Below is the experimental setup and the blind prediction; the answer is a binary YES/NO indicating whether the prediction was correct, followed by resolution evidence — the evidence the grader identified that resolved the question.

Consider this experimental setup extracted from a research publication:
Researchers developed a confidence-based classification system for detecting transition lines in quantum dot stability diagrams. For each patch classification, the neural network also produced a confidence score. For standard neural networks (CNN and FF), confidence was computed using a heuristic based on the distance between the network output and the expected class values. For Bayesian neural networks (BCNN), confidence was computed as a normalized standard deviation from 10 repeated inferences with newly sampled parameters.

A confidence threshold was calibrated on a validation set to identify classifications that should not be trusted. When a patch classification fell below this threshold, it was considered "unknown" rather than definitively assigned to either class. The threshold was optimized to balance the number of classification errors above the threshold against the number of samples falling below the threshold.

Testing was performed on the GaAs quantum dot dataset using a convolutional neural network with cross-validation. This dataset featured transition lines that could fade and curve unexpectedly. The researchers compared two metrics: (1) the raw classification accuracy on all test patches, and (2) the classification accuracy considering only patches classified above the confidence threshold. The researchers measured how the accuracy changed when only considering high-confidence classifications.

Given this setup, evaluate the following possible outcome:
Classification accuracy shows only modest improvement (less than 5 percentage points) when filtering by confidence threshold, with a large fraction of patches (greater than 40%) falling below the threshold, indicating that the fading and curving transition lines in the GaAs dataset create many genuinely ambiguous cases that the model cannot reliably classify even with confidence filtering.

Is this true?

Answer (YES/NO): NO